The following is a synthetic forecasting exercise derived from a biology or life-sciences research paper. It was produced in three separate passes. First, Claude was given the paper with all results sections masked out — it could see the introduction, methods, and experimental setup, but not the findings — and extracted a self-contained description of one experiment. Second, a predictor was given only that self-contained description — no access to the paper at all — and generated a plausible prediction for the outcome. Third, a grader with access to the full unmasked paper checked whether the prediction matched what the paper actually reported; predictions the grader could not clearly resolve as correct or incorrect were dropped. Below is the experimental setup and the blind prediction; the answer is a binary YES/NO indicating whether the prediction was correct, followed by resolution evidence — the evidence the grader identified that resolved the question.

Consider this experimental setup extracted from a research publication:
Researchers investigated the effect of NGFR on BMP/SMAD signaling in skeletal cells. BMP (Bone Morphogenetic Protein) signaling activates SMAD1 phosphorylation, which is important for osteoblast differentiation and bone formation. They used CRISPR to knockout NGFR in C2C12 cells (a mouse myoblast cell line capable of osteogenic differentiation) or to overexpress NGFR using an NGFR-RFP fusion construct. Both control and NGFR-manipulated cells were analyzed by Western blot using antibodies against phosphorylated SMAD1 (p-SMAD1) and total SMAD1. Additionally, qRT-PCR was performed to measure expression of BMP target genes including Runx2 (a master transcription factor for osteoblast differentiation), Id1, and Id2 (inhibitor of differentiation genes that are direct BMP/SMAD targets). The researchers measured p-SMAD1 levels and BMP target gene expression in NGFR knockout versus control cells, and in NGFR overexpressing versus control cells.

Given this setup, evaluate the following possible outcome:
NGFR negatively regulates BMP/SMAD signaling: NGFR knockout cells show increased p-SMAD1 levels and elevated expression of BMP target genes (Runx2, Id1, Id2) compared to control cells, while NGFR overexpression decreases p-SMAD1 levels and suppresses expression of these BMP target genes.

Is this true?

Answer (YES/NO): NO